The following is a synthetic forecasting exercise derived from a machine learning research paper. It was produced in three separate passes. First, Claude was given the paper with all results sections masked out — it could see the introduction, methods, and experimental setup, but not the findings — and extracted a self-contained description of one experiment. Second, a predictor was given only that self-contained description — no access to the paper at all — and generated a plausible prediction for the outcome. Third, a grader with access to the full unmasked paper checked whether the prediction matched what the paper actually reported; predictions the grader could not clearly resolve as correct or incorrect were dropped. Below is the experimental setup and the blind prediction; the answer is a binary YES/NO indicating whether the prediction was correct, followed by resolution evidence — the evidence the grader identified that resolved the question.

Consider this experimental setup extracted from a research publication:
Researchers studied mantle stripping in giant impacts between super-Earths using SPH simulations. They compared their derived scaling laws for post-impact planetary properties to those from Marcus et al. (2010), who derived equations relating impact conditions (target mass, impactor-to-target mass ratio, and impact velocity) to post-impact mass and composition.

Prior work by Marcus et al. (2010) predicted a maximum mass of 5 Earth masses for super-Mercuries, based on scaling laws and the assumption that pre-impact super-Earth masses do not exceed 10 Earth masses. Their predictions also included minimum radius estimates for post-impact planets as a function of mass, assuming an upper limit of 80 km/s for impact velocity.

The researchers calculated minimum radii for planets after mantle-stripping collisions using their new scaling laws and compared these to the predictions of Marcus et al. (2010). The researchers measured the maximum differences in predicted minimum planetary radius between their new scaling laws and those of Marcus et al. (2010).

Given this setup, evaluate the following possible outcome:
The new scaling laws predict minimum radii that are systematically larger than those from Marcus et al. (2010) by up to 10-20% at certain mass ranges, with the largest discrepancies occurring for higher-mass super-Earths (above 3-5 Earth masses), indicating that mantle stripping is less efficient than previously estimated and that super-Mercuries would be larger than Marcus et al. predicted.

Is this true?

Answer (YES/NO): NO